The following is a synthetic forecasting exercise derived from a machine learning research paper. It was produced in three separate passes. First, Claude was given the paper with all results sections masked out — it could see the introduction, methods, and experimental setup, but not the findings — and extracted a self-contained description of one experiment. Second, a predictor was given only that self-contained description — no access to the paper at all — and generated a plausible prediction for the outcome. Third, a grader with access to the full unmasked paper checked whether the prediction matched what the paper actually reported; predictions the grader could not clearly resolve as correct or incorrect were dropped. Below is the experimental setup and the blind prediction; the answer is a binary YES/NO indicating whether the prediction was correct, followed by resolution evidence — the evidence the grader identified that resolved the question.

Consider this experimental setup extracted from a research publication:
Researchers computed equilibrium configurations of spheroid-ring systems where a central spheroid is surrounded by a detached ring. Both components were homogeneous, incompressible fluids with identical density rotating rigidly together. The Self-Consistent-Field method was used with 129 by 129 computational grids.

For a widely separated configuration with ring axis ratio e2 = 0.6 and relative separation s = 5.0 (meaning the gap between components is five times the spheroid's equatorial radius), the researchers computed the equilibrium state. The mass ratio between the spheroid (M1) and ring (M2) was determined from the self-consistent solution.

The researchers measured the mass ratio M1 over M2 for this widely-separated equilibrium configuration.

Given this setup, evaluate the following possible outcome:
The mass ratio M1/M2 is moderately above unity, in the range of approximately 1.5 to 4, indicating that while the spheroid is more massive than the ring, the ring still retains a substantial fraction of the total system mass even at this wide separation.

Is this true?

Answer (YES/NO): NO